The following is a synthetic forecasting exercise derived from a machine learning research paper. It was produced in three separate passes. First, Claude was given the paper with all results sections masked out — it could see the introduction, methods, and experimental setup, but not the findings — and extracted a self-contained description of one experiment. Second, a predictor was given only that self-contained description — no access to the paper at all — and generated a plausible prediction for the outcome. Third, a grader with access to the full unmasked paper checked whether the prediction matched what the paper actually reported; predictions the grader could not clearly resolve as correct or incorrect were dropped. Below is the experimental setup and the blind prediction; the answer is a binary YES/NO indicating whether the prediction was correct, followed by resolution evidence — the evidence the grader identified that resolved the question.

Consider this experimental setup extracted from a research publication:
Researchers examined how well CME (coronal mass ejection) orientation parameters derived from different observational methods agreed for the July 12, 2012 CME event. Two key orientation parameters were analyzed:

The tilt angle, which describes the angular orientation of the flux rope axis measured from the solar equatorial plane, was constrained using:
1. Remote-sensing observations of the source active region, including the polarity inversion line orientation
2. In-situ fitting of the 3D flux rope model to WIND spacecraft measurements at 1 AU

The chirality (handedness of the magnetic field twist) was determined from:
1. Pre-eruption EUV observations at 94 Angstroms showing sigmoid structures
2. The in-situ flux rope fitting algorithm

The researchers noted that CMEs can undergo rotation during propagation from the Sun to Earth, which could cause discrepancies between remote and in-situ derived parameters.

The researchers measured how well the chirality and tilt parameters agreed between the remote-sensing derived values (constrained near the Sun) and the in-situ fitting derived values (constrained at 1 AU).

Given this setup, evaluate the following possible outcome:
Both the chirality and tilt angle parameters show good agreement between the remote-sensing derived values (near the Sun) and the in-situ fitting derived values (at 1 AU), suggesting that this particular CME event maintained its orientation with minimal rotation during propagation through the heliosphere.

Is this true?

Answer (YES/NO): NO